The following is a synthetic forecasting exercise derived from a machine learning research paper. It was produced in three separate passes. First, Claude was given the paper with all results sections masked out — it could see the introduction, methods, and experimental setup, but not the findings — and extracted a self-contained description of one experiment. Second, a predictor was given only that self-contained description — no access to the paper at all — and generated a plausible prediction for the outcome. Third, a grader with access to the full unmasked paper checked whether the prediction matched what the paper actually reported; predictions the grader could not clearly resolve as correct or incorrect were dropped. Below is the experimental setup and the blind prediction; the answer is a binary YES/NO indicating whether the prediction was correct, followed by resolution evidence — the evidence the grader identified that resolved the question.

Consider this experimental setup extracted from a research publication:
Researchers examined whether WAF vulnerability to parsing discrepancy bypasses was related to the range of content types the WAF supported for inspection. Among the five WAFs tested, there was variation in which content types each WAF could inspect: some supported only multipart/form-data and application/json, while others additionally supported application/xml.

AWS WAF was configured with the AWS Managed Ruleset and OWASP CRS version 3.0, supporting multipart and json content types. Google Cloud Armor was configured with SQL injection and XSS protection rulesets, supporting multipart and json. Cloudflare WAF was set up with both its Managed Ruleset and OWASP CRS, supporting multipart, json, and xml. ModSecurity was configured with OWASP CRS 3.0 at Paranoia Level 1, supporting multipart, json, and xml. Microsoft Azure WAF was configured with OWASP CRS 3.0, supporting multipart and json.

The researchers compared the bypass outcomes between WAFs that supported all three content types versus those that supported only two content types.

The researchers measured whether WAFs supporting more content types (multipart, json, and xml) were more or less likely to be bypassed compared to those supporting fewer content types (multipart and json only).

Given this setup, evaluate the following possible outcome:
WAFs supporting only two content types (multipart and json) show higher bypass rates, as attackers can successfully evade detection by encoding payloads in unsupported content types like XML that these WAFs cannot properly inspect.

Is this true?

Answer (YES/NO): NO